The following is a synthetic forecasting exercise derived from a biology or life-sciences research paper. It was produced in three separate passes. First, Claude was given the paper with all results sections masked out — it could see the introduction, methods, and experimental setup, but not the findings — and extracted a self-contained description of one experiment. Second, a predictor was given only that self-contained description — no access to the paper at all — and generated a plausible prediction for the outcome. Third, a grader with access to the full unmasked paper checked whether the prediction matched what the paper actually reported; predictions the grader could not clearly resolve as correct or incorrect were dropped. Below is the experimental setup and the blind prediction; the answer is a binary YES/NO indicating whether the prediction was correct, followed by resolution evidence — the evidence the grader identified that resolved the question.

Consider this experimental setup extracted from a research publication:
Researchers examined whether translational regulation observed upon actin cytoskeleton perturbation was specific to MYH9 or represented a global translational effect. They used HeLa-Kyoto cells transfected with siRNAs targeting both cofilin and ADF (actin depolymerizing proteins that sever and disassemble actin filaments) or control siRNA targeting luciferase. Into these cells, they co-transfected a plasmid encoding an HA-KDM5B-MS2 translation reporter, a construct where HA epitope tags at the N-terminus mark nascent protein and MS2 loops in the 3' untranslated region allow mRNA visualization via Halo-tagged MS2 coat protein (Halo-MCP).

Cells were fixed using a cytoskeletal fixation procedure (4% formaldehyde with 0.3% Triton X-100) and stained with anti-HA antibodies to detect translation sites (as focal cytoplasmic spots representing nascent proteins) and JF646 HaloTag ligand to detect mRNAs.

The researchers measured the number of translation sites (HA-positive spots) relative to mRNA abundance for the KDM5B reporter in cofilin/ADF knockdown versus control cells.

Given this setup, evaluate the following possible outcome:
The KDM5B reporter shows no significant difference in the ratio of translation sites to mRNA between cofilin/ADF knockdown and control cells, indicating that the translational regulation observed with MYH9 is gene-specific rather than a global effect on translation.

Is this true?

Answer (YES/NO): YES